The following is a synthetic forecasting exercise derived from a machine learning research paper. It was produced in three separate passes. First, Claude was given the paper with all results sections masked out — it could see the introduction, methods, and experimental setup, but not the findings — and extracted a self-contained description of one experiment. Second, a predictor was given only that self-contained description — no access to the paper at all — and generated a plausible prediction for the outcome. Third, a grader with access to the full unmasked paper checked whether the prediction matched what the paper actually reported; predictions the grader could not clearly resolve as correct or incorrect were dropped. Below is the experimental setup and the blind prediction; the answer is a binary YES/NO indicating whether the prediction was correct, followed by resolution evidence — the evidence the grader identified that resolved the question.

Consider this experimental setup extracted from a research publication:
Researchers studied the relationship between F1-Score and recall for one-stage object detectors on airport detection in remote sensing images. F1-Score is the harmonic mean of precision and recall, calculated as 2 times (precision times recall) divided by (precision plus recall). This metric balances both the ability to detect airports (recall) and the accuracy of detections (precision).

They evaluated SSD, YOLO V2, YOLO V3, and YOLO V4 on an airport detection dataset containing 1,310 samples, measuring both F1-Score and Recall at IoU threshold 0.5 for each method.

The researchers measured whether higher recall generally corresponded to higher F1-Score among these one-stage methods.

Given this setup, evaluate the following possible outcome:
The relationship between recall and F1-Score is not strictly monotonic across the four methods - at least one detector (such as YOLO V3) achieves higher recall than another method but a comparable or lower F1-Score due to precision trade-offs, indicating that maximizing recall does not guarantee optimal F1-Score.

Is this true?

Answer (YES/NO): NO